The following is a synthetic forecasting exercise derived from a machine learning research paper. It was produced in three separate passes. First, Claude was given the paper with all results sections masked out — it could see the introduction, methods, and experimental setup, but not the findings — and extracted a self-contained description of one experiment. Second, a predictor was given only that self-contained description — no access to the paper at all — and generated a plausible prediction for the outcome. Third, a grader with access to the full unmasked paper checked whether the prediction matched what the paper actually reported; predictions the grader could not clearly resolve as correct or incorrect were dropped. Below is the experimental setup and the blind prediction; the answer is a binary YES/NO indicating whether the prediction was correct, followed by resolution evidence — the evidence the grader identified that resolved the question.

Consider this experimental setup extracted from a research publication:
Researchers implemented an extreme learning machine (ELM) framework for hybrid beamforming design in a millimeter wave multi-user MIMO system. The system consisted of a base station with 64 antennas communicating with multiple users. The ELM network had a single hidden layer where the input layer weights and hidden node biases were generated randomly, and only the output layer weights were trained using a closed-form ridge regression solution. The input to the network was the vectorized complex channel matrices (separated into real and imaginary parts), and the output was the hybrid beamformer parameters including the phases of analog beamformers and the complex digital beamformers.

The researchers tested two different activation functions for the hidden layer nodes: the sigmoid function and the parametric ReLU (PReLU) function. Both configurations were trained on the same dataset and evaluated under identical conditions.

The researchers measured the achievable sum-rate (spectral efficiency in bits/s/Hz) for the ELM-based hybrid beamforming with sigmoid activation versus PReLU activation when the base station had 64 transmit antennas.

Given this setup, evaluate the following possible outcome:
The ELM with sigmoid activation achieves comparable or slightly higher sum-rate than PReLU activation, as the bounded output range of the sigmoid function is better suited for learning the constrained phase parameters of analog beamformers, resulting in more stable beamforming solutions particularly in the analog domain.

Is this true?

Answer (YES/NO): NO